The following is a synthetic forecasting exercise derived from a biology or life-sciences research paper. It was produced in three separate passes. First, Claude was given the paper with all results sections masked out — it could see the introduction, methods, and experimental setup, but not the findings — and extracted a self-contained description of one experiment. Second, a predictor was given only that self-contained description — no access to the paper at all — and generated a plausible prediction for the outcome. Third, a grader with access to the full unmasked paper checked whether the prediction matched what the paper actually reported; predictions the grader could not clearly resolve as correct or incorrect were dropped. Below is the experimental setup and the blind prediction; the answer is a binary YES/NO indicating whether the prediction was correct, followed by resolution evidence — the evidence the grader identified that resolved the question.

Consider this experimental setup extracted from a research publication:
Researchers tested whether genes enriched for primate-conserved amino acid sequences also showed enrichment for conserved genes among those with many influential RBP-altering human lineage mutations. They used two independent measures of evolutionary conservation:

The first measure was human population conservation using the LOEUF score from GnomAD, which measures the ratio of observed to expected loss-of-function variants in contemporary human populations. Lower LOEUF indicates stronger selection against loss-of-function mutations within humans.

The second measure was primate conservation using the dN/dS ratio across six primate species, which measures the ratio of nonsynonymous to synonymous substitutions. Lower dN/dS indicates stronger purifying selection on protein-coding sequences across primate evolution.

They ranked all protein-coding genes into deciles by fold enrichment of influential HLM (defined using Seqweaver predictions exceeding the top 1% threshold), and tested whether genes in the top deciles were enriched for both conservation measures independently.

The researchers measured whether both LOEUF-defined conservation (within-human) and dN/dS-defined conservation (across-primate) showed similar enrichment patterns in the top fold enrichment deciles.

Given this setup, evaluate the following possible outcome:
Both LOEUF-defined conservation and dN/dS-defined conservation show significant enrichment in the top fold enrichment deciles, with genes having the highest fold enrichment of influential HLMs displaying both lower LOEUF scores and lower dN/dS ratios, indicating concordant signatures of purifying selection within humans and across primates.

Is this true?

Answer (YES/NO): YES